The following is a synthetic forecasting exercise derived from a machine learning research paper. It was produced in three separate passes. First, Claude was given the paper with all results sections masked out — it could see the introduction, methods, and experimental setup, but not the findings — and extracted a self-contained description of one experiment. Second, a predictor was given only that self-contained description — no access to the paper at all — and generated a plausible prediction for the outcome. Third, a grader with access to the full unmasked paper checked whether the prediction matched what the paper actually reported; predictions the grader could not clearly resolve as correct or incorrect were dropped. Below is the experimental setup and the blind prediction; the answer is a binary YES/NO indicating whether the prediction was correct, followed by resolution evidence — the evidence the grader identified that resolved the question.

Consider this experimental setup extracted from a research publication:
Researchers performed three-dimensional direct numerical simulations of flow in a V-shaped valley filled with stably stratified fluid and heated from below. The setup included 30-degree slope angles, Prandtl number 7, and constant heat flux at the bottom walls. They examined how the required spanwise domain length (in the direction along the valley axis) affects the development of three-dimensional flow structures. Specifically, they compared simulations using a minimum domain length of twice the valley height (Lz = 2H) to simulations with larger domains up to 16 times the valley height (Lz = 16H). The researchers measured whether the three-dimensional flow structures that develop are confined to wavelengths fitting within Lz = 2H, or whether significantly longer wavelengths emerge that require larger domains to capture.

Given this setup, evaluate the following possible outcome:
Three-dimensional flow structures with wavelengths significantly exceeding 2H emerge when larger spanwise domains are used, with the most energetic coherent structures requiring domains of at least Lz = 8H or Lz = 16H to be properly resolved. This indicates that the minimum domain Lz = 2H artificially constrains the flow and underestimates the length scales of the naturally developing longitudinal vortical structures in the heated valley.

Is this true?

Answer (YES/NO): YES